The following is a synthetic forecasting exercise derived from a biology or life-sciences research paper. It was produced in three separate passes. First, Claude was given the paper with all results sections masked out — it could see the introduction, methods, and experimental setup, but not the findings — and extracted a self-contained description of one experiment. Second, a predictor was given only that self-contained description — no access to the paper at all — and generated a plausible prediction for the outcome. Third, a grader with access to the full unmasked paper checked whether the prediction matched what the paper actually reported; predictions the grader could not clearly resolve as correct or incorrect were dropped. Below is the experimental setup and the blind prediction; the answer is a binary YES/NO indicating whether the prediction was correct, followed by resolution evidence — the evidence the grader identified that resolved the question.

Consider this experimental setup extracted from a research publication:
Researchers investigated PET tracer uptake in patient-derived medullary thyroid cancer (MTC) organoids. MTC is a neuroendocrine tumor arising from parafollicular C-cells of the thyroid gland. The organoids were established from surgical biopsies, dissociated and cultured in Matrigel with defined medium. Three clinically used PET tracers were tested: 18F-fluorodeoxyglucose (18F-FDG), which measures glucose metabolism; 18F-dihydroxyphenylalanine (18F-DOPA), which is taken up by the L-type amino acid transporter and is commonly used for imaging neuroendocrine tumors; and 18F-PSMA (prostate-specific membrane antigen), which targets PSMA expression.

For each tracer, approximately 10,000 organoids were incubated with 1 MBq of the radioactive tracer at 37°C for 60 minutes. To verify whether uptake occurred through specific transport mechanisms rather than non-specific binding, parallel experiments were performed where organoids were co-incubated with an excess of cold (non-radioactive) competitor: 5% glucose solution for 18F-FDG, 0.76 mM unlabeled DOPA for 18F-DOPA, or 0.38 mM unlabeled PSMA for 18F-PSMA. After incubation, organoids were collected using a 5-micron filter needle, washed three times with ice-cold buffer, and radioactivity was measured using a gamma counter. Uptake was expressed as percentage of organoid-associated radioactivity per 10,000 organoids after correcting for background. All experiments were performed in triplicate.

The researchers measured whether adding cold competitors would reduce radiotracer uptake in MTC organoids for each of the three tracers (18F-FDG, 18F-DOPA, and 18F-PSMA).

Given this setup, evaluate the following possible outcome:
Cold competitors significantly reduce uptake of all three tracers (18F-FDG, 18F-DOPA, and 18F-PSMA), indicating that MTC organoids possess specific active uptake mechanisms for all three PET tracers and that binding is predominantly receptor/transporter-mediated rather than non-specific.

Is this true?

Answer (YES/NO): NO